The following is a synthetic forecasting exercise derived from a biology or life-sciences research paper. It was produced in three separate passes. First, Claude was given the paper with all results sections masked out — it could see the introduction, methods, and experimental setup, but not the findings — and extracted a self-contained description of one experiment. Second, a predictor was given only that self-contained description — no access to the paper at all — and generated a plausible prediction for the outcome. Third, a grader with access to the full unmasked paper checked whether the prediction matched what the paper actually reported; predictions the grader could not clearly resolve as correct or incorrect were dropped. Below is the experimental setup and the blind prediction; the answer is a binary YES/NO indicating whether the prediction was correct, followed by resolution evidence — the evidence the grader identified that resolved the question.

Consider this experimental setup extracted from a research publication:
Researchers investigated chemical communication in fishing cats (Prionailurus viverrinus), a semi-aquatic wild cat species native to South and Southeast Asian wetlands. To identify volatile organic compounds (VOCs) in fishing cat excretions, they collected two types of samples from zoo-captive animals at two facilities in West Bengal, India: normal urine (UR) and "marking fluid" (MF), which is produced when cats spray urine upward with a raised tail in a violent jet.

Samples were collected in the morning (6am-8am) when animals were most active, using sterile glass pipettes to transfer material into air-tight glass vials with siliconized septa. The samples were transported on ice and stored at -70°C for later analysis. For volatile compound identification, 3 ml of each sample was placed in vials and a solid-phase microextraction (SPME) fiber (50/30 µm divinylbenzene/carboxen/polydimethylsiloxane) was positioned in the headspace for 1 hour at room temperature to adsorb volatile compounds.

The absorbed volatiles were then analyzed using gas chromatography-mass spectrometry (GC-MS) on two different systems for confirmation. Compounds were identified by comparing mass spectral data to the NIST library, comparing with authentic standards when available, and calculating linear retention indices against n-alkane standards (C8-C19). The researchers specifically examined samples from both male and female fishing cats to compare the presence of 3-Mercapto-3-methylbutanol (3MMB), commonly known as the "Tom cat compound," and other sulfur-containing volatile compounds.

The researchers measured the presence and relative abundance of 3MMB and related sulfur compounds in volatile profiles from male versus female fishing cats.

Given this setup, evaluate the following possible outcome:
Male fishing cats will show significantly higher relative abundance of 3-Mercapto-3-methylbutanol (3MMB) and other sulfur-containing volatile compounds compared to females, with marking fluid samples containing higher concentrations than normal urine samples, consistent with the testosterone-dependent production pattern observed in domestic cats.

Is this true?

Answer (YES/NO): NO